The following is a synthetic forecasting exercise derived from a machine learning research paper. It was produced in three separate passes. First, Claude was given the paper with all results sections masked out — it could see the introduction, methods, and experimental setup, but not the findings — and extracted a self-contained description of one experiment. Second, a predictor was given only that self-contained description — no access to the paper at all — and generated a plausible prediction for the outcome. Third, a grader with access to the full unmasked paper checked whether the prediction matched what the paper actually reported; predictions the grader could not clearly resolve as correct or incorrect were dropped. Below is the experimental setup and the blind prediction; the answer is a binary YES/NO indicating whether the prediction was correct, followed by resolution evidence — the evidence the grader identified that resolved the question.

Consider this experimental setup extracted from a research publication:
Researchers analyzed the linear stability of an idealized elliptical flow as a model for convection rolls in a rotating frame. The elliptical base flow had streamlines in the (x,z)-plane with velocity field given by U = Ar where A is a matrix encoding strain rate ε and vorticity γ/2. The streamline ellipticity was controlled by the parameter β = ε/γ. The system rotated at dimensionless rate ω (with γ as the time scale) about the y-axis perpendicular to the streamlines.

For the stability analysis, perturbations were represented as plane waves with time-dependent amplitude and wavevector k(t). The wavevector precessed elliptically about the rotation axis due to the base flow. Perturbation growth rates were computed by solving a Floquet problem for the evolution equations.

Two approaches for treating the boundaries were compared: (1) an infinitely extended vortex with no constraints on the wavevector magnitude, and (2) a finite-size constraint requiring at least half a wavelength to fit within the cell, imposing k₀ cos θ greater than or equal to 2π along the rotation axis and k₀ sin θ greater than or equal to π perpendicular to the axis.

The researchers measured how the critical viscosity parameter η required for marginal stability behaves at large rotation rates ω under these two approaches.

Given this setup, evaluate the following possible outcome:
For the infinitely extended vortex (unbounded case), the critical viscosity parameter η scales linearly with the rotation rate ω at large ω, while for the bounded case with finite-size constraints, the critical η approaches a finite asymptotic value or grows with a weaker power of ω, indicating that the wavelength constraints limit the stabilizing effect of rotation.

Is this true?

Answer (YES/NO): NO